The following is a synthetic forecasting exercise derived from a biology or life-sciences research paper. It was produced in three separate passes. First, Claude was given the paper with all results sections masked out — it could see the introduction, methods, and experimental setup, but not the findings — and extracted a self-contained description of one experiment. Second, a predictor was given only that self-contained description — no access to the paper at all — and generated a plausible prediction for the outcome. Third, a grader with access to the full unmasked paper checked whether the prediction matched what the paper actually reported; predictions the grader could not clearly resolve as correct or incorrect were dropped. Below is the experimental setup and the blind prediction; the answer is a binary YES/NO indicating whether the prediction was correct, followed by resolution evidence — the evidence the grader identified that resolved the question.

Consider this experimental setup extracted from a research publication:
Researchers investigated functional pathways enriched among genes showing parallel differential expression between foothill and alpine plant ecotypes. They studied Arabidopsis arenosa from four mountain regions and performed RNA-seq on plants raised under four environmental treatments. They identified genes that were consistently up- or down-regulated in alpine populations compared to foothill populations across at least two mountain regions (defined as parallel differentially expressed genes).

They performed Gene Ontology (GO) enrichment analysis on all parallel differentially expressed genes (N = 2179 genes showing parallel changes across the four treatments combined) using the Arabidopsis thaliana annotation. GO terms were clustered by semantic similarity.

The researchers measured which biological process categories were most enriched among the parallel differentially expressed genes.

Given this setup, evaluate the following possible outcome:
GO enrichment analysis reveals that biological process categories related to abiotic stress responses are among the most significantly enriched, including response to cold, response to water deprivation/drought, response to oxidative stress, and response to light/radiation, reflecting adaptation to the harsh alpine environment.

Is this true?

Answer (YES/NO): NO